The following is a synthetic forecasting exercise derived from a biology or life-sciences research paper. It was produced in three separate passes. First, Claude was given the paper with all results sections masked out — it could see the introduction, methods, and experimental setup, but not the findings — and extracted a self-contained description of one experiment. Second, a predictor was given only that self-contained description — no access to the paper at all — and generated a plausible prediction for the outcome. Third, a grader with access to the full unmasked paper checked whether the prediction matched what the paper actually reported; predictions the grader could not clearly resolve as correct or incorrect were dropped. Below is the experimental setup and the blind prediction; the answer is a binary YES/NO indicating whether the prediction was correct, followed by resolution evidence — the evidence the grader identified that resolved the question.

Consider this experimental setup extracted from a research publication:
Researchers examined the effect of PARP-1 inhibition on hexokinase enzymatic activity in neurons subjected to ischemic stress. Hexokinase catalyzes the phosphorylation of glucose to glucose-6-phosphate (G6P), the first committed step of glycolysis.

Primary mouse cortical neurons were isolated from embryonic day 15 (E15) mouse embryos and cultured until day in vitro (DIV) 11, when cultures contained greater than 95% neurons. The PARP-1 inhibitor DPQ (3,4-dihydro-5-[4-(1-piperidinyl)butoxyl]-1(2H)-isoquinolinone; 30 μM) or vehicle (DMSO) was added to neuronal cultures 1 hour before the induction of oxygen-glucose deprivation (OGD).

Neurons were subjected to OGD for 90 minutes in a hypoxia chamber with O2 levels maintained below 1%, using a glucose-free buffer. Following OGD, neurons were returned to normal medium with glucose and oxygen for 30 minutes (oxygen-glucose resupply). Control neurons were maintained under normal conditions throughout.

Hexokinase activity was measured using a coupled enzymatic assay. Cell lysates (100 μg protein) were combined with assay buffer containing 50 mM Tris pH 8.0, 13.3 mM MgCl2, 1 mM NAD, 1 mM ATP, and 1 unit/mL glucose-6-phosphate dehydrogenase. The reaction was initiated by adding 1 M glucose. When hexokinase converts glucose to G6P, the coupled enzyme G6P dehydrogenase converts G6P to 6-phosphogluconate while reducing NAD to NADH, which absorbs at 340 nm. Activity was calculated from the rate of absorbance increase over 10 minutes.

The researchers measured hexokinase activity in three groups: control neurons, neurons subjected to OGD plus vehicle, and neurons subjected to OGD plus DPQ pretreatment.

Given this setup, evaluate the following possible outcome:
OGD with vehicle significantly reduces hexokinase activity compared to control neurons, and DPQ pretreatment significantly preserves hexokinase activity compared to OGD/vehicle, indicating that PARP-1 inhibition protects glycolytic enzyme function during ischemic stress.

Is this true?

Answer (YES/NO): YES